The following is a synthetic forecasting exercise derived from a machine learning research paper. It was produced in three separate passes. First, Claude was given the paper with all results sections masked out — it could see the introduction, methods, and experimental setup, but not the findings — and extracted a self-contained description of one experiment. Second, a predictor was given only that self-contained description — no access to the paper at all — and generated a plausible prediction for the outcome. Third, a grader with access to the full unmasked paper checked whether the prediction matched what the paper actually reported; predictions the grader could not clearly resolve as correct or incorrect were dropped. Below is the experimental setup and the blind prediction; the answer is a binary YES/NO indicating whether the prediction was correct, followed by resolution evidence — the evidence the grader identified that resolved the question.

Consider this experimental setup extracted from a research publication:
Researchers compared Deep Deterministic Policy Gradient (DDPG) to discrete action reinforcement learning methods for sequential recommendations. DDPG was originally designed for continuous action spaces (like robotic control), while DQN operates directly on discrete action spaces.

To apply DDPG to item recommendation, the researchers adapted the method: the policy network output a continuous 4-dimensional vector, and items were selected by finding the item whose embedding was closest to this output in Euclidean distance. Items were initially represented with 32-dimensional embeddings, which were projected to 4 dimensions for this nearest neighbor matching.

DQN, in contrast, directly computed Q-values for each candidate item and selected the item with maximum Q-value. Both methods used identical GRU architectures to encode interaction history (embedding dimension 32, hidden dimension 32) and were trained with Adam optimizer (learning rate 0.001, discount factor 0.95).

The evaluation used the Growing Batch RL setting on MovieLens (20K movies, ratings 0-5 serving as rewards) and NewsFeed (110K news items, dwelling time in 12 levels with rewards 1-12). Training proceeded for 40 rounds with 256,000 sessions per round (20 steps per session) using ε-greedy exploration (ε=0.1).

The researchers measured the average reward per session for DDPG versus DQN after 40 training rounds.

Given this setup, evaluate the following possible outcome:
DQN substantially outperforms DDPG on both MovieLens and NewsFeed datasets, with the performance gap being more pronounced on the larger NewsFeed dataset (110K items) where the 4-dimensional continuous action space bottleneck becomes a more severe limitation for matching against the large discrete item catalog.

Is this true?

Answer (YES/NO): NO